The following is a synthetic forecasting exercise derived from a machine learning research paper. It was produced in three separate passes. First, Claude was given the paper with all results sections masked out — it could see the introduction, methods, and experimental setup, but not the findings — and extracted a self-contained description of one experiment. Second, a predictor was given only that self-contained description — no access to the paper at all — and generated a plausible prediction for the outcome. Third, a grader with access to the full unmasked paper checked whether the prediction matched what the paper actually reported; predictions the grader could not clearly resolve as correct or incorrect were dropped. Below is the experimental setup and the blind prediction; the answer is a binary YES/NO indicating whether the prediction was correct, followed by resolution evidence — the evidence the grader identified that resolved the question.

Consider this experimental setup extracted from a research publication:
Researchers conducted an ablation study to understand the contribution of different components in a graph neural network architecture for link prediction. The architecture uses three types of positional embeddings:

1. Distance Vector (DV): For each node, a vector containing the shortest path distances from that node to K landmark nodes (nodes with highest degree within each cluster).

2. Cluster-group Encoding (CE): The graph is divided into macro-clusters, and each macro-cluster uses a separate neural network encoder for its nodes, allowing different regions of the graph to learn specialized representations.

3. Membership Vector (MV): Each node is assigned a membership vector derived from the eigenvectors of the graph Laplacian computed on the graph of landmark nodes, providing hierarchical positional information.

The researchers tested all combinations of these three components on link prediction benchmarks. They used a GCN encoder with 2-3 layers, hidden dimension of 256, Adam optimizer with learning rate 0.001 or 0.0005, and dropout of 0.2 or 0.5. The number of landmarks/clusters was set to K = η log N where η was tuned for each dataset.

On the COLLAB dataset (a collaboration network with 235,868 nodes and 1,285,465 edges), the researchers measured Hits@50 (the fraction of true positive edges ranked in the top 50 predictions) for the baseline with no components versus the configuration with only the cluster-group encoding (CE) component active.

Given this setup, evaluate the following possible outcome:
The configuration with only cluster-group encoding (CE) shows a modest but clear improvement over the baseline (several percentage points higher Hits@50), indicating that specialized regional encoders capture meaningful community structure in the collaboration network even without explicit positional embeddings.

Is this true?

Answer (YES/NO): YES